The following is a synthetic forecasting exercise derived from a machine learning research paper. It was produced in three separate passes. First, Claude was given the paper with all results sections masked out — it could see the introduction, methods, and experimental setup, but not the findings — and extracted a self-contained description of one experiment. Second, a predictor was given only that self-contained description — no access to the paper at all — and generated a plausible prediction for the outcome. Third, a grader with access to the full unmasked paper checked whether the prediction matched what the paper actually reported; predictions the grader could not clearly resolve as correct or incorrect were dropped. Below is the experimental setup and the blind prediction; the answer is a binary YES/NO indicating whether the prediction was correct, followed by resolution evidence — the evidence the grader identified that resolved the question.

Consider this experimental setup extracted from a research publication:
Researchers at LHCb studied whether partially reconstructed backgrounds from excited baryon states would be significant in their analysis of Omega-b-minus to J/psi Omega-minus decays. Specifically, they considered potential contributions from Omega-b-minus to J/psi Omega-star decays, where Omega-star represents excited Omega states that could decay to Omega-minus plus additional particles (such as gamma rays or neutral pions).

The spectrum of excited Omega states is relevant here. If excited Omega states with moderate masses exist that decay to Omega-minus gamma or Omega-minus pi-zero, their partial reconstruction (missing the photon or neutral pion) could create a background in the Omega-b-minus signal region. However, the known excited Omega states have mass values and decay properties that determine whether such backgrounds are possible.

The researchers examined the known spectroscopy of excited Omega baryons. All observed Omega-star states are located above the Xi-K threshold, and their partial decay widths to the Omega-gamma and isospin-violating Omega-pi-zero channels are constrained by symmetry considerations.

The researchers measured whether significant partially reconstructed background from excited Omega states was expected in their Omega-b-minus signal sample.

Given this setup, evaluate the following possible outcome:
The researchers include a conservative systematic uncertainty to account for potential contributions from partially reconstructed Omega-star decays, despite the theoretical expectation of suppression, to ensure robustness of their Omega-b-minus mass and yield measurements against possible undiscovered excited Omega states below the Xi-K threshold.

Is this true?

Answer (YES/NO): NO